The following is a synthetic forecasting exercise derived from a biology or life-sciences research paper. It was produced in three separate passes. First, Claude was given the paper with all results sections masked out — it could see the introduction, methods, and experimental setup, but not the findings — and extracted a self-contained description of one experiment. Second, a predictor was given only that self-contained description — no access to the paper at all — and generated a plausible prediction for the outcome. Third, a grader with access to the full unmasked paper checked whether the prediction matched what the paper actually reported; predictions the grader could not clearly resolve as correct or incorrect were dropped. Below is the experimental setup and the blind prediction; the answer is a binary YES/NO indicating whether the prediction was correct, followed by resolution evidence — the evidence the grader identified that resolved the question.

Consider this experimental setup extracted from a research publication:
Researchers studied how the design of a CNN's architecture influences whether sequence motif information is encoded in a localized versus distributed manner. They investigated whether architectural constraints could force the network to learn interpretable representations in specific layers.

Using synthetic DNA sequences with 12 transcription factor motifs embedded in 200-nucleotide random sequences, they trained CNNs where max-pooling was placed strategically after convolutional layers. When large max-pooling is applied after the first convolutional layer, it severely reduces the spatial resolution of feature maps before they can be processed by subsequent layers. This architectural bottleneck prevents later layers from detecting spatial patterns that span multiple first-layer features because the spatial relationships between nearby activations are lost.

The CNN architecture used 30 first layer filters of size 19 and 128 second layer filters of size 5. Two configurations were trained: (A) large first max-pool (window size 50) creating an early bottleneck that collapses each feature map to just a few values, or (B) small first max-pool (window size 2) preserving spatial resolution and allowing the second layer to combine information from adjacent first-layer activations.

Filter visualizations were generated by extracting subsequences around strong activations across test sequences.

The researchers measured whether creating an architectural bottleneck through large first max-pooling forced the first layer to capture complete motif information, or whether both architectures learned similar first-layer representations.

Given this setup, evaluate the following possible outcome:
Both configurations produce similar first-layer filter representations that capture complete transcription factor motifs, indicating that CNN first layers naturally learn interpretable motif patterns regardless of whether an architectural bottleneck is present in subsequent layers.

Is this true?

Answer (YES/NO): NO